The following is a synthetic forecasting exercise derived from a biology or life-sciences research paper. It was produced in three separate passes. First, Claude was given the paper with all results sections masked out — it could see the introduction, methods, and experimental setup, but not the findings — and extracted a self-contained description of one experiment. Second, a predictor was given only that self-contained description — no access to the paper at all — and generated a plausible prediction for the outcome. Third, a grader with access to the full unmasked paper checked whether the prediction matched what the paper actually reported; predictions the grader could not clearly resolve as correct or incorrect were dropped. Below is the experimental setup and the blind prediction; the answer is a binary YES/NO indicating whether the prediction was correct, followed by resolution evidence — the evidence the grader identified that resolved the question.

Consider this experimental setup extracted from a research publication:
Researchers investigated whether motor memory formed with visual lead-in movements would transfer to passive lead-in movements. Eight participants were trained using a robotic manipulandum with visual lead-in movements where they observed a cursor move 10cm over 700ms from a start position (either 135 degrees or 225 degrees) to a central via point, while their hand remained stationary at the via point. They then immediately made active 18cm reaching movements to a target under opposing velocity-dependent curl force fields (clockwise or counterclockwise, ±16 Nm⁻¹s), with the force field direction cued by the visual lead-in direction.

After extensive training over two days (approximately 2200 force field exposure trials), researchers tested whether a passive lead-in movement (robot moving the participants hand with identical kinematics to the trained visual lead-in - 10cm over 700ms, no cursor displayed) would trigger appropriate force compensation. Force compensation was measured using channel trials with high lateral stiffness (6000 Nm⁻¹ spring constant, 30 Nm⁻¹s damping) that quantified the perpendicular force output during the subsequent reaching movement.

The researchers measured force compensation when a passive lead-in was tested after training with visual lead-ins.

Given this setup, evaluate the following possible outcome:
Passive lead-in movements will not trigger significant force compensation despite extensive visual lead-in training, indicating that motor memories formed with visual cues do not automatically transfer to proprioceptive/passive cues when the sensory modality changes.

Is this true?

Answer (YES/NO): YES